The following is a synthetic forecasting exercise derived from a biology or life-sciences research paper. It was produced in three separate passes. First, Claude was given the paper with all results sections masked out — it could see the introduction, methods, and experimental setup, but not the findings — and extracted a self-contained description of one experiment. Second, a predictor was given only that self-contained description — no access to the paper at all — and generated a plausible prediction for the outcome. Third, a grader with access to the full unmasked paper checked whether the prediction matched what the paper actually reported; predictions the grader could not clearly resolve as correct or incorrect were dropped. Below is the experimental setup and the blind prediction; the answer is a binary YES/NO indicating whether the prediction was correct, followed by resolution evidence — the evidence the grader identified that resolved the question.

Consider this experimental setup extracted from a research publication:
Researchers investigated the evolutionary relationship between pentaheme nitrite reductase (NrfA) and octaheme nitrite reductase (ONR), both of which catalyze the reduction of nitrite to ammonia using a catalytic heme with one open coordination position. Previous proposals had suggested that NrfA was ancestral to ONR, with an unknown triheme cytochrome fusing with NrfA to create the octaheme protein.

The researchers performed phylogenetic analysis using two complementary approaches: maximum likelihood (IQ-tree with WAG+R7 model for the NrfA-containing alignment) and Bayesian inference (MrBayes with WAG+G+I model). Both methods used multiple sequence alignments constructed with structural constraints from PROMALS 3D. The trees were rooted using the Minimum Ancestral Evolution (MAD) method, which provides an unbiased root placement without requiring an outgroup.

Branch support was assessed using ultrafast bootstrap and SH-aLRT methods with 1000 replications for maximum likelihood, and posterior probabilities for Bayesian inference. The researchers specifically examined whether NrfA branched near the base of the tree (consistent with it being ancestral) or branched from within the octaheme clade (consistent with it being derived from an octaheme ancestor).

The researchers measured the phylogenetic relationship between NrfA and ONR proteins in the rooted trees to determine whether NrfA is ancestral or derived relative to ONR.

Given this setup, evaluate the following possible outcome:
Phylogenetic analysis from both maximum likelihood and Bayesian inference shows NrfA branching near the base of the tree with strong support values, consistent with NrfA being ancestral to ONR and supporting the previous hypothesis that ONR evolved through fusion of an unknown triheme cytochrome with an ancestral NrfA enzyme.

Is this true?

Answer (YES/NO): NO